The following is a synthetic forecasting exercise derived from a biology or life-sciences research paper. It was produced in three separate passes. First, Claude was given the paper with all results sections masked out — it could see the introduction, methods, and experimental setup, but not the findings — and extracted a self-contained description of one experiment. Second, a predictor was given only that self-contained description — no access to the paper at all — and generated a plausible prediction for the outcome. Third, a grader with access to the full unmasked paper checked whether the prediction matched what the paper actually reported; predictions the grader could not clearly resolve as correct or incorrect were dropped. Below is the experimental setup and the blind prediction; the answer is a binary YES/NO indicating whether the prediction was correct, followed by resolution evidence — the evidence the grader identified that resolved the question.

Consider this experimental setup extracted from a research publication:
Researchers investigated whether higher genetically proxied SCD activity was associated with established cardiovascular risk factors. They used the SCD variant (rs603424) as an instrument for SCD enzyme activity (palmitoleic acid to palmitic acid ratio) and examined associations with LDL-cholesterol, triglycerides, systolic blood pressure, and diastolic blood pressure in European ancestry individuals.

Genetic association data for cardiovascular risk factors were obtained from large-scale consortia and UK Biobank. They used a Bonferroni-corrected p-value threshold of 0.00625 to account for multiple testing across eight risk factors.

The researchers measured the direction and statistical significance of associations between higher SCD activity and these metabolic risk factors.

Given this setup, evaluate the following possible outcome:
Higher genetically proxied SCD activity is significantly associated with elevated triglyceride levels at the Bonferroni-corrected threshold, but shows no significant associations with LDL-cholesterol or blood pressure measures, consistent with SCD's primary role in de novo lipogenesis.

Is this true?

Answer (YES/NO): NO